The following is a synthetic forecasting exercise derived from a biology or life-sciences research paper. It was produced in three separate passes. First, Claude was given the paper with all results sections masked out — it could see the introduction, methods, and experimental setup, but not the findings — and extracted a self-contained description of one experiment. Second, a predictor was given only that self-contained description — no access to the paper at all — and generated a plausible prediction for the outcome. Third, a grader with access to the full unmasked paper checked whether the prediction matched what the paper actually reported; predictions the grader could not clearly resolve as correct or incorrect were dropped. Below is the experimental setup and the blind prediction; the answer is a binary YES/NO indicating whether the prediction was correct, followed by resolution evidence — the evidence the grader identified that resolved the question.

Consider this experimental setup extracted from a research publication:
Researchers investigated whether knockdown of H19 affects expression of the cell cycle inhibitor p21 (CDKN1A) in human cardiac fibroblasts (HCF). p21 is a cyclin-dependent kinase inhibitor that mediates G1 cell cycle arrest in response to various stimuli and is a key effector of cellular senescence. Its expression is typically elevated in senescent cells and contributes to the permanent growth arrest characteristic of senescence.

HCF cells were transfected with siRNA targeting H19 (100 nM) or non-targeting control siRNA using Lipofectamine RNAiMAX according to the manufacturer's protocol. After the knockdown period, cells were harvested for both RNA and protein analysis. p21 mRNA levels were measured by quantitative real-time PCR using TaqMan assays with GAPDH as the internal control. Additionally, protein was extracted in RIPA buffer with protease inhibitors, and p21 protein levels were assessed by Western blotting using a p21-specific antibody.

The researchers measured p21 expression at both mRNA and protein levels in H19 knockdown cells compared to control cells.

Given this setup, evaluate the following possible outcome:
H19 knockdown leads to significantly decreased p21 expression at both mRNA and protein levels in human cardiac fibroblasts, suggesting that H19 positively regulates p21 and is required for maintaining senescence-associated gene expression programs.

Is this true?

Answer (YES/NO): NO